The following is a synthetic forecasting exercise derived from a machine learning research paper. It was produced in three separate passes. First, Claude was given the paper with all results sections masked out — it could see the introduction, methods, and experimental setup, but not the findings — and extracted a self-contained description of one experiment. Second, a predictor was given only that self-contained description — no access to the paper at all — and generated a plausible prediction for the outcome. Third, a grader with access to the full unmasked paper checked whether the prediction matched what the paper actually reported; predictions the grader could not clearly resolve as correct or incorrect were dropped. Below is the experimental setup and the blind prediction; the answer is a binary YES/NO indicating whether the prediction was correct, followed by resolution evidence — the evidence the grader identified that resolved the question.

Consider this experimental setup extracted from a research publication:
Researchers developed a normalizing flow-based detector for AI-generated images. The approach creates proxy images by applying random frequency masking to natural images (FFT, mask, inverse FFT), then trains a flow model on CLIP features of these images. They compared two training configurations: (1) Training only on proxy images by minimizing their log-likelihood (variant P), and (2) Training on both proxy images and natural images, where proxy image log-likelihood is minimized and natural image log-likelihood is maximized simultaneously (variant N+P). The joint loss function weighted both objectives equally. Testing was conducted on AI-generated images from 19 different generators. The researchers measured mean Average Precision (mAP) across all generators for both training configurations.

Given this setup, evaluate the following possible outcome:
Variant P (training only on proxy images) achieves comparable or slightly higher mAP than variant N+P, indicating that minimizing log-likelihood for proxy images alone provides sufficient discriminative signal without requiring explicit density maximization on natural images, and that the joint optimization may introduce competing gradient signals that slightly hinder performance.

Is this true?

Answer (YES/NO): NO